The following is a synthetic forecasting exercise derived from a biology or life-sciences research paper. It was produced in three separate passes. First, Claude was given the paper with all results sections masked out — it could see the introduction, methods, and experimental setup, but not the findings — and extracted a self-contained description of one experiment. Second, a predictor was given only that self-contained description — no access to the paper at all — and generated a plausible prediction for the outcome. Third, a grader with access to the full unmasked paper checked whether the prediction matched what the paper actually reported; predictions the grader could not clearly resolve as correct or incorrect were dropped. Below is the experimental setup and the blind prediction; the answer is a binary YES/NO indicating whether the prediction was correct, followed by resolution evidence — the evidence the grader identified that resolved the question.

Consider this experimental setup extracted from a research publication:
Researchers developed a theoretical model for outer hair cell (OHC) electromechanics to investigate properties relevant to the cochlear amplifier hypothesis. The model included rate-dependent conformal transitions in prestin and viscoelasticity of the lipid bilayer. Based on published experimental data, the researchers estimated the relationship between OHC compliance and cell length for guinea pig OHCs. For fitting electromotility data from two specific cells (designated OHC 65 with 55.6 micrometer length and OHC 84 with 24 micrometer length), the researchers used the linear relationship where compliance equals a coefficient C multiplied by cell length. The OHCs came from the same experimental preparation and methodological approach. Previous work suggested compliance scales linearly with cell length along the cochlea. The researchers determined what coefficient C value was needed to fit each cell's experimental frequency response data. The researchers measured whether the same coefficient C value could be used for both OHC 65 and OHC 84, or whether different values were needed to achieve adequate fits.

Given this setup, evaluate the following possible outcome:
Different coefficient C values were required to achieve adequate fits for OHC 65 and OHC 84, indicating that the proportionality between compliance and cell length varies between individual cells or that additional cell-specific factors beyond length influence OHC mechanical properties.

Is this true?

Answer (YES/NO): YES